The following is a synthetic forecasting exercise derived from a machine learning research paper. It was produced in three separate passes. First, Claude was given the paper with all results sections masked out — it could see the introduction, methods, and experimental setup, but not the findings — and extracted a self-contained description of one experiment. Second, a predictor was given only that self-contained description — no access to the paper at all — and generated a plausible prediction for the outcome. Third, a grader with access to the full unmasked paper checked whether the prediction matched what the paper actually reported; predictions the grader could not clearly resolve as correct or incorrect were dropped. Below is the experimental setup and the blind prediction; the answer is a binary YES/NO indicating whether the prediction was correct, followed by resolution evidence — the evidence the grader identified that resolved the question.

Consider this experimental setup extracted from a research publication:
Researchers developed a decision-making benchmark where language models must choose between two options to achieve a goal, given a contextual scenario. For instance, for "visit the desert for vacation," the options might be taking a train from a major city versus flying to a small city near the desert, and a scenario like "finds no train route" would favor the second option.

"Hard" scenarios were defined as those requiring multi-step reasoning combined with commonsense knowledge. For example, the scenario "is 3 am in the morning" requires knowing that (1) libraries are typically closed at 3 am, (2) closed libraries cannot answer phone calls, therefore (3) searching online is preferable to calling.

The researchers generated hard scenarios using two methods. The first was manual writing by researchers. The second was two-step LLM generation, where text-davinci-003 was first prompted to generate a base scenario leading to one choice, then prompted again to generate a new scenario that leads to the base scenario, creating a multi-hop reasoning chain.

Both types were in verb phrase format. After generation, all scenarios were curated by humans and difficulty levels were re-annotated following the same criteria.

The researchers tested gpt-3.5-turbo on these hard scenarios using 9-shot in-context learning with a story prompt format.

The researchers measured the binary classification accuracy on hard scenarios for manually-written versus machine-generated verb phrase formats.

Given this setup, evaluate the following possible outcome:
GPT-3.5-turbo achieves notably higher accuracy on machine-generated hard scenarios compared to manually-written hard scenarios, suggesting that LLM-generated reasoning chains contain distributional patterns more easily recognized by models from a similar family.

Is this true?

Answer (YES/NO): YES